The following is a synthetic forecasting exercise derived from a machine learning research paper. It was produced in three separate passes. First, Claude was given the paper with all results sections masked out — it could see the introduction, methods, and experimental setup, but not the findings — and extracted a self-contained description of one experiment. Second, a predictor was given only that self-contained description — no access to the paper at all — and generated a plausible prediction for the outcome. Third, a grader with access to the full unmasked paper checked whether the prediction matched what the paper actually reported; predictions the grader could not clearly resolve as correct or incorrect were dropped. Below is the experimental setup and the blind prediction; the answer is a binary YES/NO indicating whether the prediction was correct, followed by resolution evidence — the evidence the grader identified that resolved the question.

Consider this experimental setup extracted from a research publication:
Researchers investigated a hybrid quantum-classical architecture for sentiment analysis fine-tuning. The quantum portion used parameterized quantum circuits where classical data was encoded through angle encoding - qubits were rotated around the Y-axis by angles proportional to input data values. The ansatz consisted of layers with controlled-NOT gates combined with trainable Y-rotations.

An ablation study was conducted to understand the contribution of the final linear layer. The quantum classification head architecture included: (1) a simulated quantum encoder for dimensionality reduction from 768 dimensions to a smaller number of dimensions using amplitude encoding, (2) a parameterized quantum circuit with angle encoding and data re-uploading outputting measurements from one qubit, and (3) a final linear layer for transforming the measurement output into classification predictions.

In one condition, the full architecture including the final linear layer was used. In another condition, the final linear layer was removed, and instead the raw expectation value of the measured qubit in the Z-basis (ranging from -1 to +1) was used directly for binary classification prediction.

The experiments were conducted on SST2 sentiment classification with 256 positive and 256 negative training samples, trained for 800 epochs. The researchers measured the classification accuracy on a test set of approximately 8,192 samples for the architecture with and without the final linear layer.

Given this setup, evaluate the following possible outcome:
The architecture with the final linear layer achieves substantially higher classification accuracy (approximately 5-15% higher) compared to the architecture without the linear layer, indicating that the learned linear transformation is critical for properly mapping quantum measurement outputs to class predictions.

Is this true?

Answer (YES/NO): NO